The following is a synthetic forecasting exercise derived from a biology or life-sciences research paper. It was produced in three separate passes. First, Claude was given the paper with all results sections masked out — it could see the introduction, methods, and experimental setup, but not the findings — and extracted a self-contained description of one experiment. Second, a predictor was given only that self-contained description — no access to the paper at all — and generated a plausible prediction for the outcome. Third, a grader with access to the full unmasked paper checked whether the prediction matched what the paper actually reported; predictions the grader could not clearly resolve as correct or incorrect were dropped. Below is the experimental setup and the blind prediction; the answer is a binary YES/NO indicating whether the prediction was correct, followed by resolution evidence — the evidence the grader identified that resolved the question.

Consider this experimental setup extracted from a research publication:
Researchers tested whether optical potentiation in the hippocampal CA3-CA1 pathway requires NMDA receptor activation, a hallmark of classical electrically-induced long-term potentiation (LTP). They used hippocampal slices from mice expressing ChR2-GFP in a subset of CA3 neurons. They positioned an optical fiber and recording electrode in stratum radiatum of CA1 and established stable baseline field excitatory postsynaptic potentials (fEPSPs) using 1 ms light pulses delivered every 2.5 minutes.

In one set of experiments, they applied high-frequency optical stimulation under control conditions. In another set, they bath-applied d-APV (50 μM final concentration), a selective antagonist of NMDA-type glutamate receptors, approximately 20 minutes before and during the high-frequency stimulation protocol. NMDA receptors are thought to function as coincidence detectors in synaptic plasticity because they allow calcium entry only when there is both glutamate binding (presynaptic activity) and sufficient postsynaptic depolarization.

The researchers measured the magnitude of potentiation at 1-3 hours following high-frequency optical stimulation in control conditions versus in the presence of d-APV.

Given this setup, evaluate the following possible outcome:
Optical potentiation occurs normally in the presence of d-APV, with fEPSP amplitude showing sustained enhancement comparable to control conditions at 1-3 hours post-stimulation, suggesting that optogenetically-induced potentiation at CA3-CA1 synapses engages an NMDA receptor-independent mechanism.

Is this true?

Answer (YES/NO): NO